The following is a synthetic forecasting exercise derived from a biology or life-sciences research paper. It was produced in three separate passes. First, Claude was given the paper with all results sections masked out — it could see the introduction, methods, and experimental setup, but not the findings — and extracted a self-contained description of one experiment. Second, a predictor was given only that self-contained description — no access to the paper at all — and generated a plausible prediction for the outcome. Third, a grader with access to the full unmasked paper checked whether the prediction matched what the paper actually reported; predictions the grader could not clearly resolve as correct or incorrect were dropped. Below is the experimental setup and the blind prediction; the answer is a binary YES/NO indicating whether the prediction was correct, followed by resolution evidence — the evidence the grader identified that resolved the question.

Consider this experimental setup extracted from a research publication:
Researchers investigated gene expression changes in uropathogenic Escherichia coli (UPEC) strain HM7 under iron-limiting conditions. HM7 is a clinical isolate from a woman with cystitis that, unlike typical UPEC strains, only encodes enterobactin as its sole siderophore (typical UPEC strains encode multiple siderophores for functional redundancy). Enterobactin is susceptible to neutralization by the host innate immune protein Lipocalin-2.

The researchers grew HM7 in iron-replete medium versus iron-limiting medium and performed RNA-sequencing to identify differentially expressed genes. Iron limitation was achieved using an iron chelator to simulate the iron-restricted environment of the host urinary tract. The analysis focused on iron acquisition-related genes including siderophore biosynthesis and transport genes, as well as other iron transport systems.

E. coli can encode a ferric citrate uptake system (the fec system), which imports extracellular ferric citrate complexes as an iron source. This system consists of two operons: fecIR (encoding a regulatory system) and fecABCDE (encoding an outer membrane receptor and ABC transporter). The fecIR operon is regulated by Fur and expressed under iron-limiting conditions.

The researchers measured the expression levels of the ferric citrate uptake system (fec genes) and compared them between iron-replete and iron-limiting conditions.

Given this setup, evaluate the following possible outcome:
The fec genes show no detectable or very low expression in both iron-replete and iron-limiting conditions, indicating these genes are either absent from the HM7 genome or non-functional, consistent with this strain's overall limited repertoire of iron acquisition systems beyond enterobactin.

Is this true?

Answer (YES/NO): NO